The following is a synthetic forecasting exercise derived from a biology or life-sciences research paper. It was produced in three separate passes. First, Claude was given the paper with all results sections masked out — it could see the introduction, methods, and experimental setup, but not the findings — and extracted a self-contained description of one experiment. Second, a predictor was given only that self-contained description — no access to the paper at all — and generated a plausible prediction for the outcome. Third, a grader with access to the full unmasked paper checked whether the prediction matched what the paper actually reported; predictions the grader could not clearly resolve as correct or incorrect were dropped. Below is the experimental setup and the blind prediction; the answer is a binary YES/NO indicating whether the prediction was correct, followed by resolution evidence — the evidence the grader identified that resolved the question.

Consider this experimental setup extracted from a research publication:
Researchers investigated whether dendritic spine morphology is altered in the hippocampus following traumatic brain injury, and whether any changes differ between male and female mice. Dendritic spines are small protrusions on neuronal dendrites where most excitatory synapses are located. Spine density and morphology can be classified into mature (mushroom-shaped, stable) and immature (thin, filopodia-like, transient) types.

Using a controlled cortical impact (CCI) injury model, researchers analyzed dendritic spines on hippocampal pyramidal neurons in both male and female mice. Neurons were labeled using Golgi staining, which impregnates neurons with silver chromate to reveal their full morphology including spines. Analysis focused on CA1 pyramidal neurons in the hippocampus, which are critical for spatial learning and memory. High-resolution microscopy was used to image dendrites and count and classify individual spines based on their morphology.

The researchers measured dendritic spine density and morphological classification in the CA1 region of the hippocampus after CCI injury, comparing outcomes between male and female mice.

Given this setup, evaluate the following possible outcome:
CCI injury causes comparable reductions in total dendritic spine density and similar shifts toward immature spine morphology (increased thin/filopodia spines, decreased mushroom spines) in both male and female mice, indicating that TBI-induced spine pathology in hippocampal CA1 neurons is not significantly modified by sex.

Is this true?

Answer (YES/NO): NO